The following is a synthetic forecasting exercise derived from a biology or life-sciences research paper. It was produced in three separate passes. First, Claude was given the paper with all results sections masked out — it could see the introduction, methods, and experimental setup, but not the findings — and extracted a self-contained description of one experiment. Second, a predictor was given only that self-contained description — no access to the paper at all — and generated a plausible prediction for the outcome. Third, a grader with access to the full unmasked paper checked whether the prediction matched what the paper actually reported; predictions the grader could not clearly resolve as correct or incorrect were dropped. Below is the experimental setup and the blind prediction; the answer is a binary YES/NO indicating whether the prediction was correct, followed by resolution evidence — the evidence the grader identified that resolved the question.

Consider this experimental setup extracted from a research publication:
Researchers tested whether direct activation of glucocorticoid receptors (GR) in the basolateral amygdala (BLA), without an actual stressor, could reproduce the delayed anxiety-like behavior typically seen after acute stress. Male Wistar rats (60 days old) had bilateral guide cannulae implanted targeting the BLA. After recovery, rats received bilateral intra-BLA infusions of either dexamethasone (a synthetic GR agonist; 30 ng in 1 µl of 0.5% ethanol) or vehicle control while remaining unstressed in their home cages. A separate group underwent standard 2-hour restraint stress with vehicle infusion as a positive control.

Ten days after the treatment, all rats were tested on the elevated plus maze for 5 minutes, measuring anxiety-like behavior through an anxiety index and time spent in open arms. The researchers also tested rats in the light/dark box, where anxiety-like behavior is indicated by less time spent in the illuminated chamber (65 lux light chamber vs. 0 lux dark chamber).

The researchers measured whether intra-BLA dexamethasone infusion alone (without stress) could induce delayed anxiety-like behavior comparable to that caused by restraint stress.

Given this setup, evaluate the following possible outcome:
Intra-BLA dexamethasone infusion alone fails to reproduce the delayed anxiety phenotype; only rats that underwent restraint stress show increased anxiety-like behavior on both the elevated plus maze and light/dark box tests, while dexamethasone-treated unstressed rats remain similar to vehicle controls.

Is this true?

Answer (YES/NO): NO